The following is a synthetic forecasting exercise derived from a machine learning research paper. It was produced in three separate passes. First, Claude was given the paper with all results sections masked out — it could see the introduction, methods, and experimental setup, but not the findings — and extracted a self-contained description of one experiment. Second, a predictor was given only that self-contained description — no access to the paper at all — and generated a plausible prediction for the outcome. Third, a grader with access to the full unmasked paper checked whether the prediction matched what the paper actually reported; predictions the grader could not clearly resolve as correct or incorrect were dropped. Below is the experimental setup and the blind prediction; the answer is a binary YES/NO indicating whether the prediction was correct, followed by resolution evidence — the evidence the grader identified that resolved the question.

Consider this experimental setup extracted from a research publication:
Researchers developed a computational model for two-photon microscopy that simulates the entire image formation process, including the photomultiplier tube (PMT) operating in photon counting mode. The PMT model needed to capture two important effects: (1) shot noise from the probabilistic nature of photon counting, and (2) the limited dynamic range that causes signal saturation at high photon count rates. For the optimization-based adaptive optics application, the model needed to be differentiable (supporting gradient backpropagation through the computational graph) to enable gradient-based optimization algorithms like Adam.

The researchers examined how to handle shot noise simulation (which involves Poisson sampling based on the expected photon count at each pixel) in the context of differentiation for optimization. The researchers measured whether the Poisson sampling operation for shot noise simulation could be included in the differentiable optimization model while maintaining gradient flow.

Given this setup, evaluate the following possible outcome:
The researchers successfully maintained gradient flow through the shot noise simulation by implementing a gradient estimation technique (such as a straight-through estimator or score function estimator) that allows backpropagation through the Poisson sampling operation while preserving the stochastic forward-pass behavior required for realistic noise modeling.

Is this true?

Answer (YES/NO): NO